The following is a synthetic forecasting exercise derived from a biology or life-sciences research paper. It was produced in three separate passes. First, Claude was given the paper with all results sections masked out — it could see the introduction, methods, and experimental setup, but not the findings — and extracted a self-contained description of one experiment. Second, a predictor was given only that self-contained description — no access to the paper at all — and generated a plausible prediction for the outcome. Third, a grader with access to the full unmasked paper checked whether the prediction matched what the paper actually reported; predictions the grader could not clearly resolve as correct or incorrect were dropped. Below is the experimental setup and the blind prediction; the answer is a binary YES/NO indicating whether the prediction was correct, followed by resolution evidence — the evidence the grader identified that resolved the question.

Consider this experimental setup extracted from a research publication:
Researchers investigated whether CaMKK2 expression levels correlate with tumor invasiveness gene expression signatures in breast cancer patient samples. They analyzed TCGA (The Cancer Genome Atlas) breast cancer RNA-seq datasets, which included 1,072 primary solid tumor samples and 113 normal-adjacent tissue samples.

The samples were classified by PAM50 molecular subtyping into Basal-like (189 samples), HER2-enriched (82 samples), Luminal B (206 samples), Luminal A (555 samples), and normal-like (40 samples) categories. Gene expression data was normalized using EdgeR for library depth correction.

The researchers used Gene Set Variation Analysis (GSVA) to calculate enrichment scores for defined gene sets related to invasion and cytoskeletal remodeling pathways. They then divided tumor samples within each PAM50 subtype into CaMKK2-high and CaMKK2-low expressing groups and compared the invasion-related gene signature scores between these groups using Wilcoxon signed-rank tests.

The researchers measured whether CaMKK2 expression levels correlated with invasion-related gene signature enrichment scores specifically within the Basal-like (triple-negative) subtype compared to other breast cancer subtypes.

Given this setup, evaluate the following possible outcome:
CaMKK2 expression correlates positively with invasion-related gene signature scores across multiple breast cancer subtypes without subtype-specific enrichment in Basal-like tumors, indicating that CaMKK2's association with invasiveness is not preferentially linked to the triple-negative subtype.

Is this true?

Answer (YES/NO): NO